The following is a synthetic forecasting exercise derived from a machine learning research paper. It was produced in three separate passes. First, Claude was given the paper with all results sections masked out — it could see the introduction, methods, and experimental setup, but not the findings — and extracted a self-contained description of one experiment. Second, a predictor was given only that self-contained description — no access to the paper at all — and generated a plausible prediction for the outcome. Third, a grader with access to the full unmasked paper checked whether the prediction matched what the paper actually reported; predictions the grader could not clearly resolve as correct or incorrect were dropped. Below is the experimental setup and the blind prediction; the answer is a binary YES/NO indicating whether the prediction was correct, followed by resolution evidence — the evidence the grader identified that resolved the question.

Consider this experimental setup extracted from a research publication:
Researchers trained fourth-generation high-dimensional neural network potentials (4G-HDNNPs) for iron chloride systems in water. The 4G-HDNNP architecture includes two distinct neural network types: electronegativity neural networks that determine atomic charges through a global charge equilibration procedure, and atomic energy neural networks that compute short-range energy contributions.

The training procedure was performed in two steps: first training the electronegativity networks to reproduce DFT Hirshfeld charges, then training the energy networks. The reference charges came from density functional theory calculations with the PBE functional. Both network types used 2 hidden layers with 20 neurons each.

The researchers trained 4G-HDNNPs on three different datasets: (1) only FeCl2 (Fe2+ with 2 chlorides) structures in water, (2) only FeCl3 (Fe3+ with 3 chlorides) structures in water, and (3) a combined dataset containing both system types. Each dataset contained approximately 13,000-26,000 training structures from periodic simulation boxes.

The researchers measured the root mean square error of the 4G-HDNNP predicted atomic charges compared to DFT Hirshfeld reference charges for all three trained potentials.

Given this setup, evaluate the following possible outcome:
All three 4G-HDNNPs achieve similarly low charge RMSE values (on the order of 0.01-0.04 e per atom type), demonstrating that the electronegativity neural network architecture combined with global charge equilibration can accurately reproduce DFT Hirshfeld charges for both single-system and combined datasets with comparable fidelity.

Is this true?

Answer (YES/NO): NO